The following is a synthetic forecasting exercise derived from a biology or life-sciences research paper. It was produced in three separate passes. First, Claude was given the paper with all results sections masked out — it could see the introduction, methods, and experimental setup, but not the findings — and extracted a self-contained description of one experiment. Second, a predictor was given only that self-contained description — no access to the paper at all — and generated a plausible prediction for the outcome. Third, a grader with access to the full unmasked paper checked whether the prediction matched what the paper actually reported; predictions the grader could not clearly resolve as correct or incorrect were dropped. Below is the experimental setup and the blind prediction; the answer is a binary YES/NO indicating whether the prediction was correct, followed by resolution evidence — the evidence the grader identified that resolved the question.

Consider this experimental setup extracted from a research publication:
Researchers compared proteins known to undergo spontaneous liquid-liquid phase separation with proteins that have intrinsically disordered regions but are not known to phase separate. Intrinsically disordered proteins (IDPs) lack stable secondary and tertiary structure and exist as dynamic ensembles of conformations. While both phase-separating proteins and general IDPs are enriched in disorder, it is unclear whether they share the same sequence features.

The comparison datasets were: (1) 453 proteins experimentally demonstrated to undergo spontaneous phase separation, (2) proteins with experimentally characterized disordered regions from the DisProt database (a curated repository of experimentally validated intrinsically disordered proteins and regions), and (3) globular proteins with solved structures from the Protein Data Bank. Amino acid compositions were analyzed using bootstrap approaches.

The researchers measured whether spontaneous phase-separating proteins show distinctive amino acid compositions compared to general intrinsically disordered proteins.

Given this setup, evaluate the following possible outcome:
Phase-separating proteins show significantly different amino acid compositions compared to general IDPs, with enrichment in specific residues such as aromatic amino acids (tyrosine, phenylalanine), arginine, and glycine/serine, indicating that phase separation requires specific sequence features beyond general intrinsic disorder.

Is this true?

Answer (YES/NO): NO